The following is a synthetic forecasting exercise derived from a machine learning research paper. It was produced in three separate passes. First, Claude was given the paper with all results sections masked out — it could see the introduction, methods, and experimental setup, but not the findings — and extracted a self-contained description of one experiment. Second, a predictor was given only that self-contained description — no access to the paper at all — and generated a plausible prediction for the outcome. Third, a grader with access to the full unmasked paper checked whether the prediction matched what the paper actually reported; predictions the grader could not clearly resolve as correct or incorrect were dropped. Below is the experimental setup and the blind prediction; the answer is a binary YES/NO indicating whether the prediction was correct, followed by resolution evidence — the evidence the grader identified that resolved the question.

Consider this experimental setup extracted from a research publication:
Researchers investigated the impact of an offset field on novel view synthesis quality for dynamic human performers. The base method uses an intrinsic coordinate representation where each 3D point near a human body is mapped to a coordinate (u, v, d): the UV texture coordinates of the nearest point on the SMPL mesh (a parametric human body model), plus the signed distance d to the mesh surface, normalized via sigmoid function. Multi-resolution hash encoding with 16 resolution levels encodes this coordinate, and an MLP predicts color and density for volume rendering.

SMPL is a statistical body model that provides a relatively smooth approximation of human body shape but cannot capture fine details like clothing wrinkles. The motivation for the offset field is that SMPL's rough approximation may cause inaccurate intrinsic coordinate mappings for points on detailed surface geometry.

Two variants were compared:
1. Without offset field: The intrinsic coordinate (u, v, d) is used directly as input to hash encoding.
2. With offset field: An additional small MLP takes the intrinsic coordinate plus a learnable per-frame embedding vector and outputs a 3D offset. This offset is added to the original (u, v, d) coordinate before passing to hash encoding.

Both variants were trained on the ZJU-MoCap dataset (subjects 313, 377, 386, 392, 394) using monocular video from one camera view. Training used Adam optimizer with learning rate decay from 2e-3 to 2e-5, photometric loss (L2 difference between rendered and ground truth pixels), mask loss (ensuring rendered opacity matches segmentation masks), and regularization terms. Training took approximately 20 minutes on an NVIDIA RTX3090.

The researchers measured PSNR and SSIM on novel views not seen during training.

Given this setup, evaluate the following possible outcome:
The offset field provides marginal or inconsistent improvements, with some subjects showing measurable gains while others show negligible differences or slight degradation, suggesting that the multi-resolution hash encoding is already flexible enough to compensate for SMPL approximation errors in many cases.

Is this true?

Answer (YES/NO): NO